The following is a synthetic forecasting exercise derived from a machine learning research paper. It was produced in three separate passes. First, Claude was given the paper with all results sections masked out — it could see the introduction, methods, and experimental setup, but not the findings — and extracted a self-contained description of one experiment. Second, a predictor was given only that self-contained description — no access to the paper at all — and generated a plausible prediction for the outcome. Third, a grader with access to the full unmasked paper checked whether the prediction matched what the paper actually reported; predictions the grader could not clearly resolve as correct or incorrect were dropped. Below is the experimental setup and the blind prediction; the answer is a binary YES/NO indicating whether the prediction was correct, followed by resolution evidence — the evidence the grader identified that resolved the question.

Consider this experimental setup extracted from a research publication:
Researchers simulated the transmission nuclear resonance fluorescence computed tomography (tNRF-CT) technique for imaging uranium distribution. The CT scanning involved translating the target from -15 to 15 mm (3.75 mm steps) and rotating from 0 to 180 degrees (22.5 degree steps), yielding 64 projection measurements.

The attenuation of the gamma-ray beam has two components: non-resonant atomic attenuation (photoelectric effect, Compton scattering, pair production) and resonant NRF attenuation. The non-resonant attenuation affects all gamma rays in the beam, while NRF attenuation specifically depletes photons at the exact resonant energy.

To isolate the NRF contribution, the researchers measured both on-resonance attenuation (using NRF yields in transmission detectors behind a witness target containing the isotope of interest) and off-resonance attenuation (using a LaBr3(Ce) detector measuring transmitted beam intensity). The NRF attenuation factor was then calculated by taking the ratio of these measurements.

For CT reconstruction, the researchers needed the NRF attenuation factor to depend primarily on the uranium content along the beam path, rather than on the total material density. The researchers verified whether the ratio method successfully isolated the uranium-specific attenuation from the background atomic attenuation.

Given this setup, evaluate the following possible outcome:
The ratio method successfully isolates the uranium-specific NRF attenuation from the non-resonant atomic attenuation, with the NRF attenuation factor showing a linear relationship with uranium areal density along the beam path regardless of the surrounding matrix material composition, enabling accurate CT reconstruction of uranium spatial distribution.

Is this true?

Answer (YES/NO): YES